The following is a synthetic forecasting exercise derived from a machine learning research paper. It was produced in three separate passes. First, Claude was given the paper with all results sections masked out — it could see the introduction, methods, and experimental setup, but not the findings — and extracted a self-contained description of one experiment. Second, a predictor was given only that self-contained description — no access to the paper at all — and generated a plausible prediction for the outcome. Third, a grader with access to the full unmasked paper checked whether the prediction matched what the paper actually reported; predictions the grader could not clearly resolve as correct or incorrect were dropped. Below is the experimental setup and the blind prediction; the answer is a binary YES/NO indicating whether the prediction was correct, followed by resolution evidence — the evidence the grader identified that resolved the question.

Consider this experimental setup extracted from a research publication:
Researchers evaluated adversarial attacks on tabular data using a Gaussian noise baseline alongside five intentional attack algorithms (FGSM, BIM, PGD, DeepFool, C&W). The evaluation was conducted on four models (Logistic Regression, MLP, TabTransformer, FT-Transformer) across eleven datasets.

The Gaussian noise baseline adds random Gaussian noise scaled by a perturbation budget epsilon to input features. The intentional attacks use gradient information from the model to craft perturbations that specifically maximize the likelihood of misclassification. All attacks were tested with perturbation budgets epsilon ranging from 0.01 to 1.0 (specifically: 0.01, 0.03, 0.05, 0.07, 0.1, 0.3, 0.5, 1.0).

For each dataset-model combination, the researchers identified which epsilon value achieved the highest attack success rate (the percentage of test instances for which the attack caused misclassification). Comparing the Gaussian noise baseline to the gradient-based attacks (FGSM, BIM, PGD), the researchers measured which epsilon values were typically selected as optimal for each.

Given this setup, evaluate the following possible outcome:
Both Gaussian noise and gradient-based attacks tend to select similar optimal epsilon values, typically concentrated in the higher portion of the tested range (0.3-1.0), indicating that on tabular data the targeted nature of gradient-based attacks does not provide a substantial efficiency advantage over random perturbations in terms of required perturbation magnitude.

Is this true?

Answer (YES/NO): NO